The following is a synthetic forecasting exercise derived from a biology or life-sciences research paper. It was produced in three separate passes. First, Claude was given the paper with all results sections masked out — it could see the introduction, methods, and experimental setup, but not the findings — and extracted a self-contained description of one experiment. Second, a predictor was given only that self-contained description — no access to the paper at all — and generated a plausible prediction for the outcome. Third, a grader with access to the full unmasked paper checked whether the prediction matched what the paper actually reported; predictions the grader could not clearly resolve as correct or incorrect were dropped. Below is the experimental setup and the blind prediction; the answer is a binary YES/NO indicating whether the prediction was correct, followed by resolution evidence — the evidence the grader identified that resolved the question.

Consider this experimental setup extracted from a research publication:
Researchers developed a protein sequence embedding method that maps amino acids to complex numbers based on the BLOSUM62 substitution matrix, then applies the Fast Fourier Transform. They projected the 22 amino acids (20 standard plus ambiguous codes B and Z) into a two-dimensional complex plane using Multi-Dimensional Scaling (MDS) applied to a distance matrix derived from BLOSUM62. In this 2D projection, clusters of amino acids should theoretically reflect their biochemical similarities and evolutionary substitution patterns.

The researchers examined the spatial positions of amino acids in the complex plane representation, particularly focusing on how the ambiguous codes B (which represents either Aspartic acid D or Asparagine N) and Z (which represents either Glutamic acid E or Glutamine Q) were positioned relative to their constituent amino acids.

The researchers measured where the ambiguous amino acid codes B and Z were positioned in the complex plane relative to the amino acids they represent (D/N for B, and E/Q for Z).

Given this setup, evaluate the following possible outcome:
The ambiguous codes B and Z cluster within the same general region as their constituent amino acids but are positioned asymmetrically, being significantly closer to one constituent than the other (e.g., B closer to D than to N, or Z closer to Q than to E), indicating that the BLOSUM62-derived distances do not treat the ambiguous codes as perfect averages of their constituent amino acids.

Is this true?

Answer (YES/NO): NO